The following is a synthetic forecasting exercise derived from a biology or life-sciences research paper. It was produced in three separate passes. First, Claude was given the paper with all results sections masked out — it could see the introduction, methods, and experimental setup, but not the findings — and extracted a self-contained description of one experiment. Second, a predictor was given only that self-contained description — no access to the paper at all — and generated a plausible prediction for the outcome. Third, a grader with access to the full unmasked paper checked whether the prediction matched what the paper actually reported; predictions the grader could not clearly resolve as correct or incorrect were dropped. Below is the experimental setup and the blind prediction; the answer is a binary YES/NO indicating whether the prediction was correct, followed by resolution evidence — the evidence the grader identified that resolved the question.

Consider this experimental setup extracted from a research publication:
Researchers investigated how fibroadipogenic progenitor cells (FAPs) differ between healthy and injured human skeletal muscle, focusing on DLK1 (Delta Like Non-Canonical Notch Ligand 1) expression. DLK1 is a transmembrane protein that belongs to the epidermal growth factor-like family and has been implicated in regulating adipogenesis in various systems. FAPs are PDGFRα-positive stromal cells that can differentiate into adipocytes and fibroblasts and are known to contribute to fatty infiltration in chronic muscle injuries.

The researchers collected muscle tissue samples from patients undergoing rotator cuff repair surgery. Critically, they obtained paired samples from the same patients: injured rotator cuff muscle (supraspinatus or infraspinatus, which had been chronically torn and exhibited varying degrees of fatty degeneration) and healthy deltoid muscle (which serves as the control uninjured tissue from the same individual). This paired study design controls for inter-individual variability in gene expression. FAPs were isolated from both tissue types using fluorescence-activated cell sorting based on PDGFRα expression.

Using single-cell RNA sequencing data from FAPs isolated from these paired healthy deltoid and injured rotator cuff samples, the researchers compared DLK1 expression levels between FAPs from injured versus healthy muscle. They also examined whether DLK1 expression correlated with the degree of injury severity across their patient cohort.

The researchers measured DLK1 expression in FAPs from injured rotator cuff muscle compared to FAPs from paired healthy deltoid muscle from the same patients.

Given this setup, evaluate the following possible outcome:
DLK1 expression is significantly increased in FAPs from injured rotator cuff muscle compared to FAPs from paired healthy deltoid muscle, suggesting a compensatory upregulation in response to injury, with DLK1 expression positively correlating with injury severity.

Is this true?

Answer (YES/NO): NO